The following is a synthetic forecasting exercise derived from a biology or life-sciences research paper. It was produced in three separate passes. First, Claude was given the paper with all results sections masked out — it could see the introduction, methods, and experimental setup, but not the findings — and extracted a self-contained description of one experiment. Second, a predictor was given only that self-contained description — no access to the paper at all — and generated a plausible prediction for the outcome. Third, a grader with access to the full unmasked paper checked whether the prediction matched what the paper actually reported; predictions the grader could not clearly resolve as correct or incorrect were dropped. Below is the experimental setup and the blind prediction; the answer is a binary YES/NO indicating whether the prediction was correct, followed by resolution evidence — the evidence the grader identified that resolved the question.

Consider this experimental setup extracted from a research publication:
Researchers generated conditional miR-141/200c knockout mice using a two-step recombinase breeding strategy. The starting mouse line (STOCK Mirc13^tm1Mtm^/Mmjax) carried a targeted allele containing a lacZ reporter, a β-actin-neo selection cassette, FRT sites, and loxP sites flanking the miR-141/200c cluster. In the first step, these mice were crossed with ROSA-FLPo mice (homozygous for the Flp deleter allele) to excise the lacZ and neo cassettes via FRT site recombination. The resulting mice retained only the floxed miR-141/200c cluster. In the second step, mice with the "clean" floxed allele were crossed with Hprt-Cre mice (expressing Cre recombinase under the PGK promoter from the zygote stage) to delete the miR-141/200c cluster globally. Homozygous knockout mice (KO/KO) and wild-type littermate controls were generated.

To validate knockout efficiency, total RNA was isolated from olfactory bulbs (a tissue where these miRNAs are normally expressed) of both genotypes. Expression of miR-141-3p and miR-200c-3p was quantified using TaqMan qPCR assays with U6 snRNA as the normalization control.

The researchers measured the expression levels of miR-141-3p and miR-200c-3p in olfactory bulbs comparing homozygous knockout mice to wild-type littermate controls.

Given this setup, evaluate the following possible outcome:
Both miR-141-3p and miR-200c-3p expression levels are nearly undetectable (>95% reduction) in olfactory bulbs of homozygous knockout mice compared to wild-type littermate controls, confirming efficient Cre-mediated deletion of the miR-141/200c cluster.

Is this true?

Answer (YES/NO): YES